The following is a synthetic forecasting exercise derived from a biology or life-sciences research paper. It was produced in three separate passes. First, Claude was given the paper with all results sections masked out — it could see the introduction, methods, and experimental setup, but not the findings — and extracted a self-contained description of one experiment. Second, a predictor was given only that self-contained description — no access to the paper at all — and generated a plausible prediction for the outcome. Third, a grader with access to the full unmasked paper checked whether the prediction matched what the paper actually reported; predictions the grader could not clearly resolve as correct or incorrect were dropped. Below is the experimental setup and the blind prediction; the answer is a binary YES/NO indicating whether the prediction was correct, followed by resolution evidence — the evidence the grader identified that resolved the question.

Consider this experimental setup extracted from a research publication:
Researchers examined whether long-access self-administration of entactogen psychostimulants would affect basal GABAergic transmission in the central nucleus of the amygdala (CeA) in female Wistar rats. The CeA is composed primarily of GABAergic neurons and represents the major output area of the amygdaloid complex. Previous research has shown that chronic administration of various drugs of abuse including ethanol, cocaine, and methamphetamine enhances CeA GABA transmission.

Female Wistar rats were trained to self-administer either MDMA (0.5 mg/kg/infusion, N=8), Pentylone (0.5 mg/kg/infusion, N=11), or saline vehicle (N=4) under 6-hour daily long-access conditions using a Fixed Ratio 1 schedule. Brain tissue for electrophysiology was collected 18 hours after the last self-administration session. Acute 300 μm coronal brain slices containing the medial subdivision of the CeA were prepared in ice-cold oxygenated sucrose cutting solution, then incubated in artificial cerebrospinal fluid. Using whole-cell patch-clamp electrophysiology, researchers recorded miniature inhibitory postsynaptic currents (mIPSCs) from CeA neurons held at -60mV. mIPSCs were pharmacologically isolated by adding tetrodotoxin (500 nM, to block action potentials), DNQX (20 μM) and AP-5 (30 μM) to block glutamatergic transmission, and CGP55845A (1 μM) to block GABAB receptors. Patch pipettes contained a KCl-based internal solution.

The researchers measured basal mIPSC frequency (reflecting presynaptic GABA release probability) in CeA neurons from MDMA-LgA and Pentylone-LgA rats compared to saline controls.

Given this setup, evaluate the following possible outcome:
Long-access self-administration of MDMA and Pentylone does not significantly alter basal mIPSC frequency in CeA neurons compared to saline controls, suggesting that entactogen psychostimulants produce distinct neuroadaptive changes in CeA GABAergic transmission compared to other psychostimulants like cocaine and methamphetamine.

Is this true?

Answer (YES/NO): NO